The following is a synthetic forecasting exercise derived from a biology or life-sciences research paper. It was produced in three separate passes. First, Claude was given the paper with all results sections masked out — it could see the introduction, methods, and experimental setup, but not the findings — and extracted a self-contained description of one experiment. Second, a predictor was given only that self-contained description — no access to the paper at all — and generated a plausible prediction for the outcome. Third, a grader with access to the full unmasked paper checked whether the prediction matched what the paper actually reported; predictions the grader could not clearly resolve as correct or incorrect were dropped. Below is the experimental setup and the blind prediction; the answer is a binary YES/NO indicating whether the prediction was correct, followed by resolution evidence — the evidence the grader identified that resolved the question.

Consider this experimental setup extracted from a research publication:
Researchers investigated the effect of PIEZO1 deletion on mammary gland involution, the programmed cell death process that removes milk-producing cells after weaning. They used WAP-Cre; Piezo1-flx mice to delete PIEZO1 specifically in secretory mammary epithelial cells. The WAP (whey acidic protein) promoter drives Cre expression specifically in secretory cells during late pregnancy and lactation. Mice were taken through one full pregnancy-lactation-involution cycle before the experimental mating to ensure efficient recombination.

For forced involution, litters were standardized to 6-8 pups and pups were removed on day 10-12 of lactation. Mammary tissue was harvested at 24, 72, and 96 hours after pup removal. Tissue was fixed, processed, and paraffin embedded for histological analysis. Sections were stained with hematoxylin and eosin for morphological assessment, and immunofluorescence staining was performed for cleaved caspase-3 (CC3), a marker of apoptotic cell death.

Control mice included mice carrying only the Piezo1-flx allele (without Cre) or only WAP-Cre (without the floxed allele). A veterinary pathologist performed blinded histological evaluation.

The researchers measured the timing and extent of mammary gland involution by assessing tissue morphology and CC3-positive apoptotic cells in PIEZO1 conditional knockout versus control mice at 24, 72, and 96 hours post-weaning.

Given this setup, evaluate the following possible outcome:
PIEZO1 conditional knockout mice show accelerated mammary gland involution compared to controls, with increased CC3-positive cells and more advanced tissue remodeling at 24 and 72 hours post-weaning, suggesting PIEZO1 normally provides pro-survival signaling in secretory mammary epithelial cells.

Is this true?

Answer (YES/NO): NO